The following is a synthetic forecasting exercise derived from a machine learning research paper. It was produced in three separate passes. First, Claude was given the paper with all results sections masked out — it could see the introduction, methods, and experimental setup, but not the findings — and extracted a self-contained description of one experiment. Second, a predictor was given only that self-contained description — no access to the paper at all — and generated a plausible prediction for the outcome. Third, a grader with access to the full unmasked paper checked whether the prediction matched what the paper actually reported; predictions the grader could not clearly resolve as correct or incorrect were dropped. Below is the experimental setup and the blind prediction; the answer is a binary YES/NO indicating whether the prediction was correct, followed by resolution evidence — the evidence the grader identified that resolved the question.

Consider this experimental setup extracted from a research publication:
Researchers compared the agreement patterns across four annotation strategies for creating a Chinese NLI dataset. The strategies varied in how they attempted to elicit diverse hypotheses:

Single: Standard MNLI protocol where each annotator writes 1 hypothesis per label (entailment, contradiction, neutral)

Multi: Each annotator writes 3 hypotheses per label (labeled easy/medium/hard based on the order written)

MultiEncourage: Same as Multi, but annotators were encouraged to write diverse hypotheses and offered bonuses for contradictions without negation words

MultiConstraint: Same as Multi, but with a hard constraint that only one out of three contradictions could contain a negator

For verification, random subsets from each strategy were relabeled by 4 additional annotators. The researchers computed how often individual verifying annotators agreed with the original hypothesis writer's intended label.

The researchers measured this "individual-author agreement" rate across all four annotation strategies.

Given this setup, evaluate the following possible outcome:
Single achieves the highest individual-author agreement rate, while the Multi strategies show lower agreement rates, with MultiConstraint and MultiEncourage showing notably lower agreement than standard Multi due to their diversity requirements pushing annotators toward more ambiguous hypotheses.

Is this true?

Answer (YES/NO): NO